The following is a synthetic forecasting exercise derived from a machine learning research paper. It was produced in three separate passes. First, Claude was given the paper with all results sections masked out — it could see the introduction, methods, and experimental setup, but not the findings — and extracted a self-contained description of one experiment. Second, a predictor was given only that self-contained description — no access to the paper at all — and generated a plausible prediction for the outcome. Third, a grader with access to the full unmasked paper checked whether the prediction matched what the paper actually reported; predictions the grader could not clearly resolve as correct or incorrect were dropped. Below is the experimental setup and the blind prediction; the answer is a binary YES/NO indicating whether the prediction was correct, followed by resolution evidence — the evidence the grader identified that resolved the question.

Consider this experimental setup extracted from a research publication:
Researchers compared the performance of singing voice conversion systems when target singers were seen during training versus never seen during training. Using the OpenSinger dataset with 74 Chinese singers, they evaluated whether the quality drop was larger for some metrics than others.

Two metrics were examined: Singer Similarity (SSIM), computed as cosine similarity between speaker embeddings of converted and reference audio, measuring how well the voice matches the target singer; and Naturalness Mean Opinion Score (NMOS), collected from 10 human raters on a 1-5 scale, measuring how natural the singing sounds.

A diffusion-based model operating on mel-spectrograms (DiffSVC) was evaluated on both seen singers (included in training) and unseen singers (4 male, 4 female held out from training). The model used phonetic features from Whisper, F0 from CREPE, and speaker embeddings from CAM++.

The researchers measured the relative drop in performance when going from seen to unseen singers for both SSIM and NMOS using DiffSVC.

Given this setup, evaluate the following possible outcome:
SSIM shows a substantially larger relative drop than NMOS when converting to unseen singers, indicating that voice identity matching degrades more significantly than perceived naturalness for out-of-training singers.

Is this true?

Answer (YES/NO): NO